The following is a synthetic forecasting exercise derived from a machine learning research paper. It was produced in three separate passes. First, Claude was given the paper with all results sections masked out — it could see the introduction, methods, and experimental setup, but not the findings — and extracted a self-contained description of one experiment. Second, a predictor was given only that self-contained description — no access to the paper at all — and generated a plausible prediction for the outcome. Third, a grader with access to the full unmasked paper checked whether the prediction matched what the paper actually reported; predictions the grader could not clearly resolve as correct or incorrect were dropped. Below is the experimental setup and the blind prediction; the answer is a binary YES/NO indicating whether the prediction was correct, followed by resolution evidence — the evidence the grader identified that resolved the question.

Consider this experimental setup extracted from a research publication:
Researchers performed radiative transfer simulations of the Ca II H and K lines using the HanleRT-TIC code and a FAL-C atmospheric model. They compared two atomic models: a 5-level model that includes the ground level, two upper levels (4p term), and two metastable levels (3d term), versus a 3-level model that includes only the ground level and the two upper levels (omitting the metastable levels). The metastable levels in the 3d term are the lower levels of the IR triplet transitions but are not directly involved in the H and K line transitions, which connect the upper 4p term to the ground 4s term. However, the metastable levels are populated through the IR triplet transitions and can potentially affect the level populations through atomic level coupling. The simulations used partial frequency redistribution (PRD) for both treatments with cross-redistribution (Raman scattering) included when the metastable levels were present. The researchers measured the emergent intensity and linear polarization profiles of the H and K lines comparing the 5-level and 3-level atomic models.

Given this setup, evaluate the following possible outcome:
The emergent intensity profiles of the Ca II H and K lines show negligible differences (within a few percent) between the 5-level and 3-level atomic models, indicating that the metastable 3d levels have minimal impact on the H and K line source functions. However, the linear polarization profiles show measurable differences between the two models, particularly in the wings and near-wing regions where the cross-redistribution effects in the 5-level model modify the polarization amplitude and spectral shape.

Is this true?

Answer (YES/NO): NO